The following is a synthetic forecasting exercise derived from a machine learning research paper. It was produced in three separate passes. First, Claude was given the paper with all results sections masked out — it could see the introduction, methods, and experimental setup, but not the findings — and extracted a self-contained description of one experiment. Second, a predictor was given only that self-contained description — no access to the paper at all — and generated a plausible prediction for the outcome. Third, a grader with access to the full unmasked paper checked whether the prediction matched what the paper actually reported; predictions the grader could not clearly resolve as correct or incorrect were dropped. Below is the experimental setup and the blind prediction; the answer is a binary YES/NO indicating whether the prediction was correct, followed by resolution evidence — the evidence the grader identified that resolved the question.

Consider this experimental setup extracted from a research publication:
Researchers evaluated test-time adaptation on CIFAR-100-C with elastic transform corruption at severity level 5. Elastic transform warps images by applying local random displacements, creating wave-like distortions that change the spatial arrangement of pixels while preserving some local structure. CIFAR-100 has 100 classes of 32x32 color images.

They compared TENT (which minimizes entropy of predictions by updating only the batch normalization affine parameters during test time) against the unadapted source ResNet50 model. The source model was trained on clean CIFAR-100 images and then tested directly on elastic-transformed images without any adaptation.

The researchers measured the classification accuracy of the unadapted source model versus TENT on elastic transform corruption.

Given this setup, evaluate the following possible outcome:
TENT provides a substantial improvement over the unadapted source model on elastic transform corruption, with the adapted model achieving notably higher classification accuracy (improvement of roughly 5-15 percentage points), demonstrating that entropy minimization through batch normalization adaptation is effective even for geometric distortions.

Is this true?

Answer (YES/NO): NO